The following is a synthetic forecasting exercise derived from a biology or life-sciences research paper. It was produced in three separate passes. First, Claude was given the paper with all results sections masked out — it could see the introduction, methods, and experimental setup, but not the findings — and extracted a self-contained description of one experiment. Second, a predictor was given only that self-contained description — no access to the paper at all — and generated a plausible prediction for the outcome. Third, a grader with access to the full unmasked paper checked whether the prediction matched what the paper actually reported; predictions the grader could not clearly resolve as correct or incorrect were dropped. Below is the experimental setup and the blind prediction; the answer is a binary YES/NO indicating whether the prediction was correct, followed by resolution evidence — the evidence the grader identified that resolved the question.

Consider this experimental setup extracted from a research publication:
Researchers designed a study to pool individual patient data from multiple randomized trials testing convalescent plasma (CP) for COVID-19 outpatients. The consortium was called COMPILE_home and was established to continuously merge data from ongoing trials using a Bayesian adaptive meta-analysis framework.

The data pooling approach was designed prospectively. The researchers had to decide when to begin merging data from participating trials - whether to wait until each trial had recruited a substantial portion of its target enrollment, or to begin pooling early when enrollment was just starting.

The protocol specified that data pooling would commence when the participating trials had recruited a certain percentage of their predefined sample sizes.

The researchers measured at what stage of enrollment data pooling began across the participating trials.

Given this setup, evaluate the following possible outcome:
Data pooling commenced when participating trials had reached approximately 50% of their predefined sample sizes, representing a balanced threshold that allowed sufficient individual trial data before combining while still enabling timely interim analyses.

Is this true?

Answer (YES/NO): NO